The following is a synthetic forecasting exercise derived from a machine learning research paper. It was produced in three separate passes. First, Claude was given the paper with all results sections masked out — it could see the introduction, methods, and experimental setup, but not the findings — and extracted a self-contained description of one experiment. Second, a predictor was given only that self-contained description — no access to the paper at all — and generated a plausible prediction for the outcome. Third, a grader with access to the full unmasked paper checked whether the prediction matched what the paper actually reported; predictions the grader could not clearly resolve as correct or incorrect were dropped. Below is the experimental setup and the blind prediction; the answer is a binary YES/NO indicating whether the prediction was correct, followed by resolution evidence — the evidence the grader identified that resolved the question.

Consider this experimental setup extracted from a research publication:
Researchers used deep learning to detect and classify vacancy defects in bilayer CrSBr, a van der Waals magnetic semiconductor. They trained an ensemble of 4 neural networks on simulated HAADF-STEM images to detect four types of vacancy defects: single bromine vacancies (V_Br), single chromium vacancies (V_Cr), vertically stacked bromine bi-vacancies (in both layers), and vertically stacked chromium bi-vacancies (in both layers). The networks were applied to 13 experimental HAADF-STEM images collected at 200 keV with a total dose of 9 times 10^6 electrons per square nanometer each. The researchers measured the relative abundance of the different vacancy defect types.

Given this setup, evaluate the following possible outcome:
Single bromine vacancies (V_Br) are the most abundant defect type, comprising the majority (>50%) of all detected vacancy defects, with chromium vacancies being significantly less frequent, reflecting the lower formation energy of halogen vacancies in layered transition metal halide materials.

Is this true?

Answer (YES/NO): YES